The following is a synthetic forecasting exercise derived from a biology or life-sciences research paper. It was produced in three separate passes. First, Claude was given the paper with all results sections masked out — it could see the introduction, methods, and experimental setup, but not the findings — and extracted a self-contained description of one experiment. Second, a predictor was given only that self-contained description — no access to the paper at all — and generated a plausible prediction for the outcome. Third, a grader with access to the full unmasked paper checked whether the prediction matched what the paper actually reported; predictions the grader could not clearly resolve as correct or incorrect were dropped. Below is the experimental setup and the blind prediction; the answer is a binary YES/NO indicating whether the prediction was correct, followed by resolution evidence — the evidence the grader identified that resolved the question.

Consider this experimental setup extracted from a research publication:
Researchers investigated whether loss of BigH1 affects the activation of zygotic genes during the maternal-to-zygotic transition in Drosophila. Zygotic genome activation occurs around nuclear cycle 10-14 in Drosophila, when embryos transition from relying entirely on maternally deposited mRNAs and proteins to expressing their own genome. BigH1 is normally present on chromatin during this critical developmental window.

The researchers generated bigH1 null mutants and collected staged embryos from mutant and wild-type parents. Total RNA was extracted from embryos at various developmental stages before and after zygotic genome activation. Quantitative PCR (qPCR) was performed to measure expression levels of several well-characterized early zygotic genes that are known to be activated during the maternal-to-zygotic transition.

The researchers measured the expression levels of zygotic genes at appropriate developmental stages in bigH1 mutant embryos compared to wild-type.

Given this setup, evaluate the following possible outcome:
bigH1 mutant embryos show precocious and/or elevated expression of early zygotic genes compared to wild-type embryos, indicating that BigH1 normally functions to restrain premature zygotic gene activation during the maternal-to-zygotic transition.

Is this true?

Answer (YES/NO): NO